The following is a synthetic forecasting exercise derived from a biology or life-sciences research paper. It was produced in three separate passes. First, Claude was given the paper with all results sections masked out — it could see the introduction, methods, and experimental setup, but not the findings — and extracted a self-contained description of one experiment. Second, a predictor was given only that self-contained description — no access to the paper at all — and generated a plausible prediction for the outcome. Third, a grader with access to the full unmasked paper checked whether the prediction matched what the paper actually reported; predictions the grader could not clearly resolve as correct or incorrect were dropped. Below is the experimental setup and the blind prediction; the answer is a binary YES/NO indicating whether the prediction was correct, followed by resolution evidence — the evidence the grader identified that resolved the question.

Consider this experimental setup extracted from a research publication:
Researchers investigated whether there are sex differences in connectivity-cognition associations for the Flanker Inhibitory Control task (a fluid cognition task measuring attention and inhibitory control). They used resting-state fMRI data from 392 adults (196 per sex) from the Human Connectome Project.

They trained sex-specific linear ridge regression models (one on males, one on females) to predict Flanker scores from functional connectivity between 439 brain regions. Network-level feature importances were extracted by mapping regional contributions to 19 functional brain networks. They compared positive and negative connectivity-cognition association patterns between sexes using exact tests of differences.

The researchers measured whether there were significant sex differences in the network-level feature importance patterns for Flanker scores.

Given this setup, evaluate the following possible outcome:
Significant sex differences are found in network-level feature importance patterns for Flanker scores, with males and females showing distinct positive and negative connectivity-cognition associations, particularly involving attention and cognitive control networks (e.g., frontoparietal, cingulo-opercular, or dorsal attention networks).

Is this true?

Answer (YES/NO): NO